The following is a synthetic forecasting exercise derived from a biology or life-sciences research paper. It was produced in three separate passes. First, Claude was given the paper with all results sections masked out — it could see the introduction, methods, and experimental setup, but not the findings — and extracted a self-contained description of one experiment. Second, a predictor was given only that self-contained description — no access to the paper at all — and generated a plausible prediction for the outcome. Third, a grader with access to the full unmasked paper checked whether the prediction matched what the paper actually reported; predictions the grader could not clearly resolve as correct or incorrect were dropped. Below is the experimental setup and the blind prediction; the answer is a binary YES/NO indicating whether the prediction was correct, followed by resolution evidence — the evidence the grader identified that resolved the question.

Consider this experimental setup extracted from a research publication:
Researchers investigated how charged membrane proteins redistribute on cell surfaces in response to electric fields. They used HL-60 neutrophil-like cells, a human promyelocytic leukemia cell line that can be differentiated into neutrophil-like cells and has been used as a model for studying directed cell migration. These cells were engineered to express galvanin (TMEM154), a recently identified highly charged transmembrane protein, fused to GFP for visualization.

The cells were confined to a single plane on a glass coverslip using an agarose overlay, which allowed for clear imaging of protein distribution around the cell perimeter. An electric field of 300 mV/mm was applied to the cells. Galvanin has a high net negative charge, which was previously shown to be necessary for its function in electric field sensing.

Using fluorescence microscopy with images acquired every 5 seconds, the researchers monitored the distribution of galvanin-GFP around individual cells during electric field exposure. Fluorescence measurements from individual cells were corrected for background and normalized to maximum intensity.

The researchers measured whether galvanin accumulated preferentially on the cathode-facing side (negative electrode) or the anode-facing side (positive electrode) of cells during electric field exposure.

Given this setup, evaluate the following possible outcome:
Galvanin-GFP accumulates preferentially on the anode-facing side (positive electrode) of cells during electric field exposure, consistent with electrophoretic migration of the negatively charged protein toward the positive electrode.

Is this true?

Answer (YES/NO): YES